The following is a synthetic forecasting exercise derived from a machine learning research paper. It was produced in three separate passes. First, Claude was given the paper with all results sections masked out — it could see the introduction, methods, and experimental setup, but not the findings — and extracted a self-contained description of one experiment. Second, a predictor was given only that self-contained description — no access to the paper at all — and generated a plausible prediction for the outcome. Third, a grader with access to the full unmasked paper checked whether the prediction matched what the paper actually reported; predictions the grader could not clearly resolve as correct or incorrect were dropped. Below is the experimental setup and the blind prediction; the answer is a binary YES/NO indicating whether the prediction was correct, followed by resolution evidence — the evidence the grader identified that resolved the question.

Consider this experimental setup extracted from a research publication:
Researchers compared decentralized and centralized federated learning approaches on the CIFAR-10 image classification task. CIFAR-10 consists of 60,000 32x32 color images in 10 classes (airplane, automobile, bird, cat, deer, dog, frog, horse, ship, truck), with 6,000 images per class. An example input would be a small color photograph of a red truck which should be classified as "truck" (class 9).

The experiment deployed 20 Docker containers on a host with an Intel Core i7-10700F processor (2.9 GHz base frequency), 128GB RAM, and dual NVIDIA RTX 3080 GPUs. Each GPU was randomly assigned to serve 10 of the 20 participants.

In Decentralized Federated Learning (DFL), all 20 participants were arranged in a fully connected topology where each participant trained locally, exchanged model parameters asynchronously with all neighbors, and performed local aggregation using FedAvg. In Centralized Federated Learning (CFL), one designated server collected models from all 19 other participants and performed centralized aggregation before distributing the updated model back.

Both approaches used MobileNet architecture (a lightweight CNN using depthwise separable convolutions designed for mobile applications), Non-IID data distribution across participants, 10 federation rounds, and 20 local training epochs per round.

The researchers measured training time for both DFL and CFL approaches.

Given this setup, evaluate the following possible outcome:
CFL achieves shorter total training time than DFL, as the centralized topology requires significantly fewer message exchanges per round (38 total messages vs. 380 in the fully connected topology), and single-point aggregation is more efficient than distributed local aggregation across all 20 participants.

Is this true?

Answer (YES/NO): NO